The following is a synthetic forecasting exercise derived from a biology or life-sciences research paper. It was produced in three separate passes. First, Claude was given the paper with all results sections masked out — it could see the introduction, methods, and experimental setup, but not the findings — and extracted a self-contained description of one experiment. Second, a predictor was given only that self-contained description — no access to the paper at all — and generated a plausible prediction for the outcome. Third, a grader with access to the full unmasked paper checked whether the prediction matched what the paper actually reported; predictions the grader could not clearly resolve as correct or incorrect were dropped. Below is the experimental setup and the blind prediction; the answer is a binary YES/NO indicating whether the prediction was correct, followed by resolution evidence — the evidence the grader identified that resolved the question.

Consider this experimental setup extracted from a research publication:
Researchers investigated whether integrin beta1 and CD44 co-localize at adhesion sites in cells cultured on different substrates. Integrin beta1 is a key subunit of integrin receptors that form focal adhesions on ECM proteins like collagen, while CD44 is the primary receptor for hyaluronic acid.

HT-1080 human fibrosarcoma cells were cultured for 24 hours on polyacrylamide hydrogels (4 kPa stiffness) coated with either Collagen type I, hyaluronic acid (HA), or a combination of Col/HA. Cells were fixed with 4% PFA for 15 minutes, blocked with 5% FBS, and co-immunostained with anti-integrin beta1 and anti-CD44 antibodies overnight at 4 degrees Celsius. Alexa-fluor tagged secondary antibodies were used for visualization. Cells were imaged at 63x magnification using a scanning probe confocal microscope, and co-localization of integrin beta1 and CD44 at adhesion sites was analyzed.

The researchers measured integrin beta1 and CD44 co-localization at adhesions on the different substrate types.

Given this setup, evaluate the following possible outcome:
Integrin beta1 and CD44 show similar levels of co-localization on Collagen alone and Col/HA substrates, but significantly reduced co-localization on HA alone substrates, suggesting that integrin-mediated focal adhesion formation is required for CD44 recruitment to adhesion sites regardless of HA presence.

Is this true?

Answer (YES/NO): NO